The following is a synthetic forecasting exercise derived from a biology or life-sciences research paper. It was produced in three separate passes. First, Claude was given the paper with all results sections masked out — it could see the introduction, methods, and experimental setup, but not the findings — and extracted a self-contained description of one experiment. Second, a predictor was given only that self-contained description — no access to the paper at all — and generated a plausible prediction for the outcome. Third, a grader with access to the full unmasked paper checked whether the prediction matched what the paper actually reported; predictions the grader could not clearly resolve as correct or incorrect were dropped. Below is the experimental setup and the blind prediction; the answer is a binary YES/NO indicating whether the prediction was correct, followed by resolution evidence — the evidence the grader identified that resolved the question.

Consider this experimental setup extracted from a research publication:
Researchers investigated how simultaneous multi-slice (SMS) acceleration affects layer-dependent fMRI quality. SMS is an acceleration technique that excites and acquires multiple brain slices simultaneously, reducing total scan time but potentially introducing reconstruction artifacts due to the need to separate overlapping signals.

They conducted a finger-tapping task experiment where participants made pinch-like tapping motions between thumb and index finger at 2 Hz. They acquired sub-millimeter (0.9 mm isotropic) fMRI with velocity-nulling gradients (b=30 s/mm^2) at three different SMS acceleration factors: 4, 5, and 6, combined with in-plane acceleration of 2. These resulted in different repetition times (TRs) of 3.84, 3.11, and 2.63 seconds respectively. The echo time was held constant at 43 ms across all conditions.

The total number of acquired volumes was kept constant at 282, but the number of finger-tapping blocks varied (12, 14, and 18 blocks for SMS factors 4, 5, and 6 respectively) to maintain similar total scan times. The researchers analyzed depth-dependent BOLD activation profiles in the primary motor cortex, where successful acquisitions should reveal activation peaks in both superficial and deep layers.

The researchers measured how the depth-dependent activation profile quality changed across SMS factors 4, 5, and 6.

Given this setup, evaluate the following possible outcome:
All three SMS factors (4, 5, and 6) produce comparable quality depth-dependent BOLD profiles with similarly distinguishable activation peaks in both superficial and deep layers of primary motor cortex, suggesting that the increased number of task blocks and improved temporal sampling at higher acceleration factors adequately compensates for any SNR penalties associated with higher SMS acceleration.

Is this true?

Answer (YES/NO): NO